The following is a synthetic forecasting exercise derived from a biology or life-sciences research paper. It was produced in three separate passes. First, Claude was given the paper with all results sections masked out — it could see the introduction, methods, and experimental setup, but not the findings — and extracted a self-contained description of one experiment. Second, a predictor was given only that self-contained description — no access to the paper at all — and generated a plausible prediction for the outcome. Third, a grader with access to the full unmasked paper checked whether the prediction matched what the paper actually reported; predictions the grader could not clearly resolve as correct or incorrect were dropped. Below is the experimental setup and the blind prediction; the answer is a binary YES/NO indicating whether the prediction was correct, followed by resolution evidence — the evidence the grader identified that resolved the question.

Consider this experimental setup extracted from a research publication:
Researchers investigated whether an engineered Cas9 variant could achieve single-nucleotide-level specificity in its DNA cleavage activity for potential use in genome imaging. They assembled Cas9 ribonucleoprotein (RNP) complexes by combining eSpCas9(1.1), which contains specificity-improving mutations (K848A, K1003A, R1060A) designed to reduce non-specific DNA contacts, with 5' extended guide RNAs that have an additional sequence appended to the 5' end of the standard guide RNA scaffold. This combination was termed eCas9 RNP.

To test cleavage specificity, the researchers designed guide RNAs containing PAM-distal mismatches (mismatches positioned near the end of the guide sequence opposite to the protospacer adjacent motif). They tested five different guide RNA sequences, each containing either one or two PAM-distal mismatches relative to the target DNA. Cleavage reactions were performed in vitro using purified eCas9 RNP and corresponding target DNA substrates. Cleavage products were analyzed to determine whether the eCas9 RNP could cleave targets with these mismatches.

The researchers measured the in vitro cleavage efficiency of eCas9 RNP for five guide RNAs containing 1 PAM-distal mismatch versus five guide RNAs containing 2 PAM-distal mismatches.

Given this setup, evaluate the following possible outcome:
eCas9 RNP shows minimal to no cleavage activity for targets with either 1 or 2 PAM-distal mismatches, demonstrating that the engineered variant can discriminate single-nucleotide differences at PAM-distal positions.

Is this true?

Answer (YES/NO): NO